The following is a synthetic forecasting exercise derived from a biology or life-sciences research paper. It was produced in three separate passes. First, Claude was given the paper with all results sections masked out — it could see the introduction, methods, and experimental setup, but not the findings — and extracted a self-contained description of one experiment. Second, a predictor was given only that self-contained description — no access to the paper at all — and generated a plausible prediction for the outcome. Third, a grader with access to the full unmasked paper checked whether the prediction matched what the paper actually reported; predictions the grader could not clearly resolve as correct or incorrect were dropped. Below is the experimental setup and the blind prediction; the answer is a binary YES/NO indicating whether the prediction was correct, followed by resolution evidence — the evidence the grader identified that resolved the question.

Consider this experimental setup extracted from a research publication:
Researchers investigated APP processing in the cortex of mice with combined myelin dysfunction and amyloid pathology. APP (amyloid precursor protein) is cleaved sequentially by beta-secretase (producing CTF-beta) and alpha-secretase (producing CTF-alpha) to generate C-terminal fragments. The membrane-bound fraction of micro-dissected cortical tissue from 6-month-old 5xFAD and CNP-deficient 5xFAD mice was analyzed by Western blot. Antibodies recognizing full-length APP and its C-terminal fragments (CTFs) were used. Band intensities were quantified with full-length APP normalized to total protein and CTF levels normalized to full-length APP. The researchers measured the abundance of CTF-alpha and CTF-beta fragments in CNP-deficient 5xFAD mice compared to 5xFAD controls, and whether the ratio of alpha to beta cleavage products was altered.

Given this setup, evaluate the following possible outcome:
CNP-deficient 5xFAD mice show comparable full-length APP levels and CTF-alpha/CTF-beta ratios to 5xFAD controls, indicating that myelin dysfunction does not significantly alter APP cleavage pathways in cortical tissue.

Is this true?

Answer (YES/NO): NO